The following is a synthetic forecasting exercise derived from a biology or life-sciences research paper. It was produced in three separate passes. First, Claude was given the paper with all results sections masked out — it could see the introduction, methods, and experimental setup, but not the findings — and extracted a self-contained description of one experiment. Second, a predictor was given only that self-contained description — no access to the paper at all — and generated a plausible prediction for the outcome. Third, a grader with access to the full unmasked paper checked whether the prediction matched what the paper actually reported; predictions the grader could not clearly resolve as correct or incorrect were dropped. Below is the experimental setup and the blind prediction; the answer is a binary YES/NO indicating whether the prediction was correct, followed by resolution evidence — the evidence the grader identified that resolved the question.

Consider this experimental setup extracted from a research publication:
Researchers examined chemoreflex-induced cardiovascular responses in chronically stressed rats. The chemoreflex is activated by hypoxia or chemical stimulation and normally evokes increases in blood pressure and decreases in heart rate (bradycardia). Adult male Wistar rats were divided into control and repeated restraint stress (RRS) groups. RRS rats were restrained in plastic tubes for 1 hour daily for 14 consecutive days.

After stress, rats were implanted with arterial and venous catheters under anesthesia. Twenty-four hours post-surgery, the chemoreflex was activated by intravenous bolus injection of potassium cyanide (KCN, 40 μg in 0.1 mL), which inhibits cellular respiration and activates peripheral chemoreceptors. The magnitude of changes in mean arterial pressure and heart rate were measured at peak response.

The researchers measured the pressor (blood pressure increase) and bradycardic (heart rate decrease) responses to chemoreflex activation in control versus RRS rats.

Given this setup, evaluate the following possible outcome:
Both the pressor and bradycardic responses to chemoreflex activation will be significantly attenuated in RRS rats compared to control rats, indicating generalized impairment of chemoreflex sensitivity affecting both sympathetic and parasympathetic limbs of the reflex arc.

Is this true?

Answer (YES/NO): NO